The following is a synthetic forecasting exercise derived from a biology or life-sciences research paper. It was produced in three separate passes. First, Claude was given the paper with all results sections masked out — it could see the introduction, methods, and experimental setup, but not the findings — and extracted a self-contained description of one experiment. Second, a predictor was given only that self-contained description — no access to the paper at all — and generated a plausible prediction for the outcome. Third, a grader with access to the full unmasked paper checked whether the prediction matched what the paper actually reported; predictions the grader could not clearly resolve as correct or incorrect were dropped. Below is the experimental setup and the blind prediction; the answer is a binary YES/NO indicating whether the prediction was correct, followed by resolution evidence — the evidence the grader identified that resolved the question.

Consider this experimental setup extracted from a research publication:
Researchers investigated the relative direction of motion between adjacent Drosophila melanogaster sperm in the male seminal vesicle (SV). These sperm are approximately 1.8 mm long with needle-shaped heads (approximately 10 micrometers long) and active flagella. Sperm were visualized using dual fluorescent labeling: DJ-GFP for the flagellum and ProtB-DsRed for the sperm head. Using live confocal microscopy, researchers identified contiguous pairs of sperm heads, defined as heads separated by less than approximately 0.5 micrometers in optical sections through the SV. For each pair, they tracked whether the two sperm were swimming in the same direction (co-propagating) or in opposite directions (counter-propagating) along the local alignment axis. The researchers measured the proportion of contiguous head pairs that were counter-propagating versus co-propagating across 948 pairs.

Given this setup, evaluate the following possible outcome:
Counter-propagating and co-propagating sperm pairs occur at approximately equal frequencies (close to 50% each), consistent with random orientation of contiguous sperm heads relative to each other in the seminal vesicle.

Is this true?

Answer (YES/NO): NO